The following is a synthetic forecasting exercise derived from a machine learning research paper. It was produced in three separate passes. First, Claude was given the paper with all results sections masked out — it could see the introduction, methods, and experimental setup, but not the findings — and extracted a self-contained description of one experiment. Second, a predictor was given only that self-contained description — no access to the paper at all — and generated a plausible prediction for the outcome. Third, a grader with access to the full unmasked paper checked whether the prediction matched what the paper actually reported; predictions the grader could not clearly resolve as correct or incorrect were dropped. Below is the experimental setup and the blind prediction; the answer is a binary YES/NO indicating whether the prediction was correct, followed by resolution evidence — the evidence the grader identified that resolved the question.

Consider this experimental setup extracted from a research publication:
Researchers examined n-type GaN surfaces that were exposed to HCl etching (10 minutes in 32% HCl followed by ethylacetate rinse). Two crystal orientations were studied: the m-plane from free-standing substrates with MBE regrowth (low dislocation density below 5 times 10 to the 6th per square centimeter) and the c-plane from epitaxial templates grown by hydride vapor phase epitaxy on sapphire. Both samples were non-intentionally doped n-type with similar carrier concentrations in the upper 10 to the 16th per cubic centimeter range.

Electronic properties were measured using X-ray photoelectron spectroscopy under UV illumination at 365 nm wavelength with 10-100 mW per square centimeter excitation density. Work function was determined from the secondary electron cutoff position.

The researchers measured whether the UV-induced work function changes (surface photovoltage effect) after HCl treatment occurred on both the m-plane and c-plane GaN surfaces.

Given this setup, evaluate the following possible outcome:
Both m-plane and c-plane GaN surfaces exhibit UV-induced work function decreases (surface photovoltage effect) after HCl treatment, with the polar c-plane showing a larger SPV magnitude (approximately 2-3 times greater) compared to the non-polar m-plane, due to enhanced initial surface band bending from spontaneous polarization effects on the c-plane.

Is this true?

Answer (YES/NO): NO